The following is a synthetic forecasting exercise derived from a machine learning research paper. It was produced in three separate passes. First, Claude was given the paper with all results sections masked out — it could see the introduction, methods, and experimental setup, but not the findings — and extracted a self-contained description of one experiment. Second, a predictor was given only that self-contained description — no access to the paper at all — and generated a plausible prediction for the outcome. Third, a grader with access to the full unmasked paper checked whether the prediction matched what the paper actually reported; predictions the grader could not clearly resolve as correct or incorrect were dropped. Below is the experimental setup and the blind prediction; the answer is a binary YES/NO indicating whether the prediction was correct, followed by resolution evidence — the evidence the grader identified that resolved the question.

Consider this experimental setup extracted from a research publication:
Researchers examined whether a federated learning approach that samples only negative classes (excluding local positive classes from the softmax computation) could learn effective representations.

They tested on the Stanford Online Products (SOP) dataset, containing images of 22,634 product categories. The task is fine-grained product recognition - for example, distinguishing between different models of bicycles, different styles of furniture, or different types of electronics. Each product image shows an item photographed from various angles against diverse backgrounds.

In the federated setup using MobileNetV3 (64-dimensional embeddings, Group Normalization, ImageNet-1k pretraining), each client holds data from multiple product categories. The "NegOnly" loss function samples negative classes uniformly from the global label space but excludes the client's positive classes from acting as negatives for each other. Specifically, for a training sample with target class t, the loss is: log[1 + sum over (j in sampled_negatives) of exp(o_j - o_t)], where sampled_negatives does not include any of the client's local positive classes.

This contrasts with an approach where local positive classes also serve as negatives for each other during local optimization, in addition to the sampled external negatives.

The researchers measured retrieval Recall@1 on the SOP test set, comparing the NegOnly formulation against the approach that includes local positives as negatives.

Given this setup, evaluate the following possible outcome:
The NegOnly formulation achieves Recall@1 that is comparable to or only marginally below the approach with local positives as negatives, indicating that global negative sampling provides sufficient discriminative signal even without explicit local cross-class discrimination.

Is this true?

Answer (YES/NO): NO